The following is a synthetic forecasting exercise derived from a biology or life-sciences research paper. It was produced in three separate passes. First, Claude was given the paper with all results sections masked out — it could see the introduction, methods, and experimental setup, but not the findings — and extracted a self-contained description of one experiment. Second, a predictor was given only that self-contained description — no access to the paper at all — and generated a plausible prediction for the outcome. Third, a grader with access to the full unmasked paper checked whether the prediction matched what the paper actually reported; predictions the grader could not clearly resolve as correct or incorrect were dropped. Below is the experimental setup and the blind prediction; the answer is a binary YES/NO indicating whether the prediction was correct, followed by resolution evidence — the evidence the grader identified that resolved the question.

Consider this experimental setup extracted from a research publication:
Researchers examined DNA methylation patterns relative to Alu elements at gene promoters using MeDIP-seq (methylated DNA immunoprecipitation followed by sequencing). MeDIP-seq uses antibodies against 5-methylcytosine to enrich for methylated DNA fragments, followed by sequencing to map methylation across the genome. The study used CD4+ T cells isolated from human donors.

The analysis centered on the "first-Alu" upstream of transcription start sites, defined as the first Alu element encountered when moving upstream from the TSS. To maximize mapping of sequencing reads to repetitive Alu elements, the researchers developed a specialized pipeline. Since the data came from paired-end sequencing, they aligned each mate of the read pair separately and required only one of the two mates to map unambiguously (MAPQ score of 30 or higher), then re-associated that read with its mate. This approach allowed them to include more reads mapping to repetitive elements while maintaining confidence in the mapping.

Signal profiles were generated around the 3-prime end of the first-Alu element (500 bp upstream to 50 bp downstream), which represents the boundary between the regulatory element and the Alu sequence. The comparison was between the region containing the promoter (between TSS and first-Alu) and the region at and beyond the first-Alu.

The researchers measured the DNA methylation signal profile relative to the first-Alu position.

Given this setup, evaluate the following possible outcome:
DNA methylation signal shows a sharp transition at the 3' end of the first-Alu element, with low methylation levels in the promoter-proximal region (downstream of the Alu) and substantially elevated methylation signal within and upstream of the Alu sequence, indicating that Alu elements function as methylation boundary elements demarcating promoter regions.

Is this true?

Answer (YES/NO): YES